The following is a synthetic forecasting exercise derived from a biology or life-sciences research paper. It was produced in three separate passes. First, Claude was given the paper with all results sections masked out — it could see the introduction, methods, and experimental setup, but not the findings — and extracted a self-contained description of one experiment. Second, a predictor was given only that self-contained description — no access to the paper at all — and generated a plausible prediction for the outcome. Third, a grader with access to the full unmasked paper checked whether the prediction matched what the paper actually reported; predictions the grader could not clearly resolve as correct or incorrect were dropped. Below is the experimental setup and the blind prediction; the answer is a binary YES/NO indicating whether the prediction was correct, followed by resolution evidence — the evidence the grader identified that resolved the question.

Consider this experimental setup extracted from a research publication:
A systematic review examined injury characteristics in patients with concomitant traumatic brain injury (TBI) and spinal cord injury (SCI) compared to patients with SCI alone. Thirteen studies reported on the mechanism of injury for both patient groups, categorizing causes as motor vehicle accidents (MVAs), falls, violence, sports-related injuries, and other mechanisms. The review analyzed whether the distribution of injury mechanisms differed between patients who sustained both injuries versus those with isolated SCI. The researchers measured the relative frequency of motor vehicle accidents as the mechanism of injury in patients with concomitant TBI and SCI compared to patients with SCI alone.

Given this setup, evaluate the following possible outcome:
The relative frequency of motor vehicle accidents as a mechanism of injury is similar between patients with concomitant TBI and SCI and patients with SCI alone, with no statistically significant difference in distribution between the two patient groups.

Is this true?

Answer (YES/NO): NO